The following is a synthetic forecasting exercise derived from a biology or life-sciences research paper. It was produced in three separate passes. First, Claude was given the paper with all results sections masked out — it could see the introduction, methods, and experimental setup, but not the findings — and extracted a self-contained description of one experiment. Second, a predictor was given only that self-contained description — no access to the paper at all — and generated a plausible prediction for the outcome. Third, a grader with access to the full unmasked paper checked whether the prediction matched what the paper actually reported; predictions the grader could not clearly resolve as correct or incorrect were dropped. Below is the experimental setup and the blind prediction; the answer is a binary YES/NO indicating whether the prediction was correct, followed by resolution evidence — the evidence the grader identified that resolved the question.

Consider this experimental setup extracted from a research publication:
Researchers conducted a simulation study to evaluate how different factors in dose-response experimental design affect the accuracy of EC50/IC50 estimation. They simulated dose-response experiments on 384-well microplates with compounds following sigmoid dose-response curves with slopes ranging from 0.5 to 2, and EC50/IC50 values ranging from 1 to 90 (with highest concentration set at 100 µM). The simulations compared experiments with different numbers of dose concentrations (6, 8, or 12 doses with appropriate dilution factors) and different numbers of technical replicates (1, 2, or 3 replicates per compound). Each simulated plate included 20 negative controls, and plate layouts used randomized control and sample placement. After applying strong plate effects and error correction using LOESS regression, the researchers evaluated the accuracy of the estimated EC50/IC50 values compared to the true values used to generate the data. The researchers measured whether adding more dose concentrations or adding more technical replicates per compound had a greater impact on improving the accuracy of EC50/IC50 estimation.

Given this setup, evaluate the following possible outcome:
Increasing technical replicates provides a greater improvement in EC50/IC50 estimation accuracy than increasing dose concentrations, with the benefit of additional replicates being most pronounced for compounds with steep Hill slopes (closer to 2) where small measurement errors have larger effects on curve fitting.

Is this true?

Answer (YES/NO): NO